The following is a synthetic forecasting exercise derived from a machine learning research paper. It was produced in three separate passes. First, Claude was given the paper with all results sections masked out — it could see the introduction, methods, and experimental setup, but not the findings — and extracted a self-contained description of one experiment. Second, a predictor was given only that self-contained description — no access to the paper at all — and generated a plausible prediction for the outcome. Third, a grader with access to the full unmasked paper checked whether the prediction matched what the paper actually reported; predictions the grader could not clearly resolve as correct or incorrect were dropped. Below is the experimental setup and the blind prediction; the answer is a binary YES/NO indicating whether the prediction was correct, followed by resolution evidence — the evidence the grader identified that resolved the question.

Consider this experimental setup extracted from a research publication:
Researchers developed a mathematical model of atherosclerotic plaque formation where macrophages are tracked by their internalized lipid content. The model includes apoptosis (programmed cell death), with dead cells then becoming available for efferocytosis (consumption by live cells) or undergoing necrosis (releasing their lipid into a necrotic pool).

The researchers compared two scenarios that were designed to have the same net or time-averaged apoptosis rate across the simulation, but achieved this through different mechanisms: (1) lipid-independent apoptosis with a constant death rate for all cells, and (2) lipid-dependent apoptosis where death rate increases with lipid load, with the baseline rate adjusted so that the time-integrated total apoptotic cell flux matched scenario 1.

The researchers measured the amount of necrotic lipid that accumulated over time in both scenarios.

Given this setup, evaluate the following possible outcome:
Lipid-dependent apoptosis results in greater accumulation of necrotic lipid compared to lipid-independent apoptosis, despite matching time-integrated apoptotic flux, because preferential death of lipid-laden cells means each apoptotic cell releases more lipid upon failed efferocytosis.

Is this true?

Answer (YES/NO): YES